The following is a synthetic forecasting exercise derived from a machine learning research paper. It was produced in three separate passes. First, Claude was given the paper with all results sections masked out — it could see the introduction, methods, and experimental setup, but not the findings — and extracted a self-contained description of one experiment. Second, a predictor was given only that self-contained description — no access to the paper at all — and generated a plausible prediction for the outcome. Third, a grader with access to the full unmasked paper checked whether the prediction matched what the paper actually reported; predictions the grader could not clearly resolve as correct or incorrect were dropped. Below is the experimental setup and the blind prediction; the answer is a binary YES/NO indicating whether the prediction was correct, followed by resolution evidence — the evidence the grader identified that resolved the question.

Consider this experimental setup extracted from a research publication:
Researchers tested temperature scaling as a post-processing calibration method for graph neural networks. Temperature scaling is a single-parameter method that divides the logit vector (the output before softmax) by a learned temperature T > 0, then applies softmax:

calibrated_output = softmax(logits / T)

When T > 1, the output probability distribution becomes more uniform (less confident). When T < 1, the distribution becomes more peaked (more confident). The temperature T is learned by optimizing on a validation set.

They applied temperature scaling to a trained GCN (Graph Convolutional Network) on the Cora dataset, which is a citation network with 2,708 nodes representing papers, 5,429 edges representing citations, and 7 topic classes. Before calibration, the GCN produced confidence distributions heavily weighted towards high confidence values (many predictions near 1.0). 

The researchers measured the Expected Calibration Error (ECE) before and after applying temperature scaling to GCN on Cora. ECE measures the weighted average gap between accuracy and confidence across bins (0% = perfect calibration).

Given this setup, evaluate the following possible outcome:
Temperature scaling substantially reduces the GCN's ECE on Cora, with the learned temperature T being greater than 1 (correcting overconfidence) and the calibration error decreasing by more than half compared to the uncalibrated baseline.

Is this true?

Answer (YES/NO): NO